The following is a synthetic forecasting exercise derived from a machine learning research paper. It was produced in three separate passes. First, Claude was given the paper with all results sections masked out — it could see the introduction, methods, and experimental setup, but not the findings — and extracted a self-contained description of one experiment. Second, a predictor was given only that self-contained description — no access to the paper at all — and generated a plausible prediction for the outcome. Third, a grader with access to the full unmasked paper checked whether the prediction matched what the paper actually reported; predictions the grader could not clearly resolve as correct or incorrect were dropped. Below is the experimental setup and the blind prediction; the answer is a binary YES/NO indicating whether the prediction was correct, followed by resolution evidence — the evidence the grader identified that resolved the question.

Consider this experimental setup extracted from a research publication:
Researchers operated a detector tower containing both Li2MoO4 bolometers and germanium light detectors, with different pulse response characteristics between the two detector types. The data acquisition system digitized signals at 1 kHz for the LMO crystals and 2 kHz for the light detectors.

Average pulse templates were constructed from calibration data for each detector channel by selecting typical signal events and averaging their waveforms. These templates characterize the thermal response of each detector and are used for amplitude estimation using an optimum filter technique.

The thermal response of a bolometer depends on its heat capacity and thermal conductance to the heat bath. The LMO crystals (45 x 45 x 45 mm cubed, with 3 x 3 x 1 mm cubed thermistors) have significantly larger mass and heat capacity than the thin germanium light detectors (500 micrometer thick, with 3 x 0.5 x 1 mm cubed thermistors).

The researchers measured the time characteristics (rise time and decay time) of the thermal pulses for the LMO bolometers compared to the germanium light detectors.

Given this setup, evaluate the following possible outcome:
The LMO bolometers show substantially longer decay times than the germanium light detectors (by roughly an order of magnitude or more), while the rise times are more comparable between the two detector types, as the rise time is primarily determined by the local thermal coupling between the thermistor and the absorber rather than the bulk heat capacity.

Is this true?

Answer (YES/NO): NO